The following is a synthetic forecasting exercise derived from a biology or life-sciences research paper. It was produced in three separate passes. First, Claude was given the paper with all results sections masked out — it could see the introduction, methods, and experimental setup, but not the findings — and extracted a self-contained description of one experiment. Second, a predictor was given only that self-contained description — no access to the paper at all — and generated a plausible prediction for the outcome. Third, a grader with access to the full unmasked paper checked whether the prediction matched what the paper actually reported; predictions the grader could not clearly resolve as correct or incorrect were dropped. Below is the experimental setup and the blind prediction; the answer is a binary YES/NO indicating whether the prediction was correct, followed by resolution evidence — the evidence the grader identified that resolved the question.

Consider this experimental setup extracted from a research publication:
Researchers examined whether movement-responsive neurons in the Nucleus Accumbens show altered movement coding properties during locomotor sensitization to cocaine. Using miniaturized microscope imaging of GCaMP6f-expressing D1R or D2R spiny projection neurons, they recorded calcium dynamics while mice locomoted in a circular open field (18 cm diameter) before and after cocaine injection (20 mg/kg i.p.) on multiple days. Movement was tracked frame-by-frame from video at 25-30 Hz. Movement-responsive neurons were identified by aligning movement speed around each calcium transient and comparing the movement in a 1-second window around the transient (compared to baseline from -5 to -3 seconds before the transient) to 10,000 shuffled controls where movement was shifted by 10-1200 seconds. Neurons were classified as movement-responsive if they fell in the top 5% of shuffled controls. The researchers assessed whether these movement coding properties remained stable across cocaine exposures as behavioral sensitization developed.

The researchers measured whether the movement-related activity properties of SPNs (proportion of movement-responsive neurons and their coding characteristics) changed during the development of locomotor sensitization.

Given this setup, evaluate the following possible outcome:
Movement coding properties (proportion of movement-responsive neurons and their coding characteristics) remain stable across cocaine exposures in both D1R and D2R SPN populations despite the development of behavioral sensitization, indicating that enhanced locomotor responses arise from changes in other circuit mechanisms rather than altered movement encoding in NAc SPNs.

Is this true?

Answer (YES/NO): YES